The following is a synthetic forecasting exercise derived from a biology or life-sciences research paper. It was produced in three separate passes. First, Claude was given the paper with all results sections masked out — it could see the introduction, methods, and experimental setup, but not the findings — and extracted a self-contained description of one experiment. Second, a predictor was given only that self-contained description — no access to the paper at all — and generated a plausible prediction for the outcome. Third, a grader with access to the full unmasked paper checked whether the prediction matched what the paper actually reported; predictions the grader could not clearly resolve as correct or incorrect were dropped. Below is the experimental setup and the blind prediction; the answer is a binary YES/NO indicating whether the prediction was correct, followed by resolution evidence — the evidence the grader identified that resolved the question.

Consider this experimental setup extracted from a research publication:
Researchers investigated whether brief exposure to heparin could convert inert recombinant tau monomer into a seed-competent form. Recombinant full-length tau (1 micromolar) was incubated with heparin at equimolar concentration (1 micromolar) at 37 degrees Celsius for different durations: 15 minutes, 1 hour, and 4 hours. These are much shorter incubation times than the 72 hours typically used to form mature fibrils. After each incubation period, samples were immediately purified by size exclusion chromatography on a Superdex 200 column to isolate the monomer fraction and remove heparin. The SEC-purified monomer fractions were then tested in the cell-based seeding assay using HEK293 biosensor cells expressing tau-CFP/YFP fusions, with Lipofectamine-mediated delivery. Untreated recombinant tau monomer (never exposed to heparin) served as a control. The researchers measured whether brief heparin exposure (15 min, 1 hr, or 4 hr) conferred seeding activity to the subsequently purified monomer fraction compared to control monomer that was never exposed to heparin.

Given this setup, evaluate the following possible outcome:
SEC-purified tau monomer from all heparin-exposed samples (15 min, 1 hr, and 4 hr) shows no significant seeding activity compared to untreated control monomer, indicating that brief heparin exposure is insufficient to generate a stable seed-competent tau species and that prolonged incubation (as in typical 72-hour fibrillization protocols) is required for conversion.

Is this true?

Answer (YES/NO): NO